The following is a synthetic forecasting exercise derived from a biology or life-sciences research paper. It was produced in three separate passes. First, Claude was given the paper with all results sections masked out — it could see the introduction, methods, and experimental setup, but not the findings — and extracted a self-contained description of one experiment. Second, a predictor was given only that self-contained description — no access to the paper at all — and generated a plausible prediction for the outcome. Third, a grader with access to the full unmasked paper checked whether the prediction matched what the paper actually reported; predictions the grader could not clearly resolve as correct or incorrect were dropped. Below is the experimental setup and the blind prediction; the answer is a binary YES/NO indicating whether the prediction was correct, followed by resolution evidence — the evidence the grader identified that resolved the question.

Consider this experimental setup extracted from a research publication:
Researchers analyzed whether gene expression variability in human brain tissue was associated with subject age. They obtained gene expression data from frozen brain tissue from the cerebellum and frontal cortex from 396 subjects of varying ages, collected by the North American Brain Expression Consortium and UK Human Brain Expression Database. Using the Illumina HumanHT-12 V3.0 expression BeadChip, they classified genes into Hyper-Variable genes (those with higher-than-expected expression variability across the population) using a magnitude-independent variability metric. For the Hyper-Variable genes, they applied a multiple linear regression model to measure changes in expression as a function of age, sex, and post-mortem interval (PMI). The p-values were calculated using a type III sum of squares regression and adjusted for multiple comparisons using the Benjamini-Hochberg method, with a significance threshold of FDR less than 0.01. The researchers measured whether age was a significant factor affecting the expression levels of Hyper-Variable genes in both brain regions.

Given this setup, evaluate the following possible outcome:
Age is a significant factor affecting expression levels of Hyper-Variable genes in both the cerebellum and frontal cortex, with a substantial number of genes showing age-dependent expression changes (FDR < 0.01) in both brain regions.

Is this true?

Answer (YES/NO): YES